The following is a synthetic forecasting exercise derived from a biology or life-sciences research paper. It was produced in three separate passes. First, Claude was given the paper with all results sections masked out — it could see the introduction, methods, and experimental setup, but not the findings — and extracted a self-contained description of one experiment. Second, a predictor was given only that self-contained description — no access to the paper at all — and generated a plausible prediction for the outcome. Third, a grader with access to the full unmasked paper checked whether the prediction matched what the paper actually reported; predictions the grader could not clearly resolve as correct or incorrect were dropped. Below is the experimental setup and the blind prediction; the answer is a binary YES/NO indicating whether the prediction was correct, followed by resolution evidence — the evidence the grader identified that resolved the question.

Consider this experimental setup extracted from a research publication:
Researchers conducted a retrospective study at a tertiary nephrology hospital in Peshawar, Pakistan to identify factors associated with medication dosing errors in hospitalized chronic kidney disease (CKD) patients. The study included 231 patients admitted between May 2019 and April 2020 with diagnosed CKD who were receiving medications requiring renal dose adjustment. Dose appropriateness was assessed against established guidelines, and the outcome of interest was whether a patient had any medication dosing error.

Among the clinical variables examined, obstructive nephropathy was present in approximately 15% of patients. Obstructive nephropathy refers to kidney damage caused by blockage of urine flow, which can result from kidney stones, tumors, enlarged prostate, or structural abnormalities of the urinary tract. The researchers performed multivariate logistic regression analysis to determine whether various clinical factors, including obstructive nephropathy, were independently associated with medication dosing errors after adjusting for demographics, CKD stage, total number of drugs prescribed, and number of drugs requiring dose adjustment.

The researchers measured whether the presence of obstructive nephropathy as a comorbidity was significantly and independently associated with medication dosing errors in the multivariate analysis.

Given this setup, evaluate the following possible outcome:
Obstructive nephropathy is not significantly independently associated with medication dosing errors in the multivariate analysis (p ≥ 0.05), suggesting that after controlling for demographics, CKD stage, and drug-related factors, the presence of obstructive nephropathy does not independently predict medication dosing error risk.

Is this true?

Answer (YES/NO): NO